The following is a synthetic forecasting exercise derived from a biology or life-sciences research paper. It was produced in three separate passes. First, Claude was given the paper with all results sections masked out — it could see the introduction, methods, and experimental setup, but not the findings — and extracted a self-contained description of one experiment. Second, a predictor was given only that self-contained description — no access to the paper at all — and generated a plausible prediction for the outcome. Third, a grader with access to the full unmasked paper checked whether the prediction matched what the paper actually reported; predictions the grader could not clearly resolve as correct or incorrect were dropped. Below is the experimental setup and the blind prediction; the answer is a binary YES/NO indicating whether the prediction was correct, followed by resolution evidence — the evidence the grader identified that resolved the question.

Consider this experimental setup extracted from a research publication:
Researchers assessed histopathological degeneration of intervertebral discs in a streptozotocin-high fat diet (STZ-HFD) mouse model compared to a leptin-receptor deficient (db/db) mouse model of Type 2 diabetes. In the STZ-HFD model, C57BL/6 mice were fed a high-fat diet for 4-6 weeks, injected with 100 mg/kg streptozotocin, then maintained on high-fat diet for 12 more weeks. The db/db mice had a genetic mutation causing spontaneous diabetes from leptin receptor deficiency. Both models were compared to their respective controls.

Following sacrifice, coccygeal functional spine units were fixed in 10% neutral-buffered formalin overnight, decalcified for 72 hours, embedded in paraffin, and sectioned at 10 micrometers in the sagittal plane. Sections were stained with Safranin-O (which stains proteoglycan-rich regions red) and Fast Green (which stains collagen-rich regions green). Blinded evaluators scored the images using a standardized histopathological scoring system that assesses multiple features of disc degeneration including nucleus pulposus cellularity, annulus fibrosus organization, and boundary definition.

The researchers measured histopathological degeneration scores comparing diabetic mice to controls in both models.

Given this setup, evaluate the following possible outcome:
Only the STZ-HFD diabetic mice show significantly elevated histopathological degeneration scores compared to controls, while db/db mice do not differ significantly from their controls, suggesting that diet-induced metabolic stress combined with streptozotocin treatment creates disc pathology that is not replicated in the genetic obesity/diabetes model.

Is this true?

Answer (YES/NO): YES